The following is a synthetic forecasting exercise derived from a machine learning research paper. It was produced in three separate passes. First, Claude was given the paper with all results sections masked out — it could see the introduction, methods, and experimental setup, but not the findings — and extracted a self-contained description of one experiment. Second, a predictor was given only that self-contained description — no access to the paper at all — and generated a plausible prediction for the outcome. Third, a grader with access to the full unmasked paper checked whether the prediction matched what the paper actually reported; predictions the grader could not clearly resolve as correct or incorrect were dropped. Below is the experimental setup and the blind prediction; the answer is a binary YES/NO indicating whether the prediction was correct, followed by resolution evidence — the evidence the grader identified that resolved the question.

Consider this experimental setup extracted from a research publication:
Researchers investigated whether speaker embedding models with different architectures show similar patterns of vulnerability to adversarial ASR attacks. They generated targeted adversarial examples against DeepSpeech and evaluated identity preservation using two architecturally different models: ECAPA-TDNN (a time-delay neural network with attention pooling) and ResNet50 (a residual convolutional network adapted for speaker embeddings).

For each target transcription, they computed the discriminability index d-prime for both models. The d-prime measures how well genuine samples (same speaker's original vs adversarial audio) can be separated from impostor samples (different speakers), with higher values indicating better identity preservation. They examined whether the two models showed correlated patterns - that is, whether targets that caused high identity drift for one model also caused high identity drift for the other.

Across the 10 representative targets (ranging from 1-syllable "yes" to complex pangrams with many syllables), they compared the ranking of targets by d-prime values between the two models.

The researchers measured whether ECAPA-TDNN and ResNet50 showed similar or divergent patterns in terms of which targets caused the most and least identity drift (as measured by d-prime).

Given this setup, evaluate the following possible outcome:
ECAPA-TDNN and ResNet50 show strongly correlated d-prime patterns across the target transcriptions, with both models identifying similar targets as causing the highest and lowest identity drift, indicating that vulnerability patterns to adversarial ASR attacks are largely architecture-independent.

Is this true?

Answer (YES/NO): YES